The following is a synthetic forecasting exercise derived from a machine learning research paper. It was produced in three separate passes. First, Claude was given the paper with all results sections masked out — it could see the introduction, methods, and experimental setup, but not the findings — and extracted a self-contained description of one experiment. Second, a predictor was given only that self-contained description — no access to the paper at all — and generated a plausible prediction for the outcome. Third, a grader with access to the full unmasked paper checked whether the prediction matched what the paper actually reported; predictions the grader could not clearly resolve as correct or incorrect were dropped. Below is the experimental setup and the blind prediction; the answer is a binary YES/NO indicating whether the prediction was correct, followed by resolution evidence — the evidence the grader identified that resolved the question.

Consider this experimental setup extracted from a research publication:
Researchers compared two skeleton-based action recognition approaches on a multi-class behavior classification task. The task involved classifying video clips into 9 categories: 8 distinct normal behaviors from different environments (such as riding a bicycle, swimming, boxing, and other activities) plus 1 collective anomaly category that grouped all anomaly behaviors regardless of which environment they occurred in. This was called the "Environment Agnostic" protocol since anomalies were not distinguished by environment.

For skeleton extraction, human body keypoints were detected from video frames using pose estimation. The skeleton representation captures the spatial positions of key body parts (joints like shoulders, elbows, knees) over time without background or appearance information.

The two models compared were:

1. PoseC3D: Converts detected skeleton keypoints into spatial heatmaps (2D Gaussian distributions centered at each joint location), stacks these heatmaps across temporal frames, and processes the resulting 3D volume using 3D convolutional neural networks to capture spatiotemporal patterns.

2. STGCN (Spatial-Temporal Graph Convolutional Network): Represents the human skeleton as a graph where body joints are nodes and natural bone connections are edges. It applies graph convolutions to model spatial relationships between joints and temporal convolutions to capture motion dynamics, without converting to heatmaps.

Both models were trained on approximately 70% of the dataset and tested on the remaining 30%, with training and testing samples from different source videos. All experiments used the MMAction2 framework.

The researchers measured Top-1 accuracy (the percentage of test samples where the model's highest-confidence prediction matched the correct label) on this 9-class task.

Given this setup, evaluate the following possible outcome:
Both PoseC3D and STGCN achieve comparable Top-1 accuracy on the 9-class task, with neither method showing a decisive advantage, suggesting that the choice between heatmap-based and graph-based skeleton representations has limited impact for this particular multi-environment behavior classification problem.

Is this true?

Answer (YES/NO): NO